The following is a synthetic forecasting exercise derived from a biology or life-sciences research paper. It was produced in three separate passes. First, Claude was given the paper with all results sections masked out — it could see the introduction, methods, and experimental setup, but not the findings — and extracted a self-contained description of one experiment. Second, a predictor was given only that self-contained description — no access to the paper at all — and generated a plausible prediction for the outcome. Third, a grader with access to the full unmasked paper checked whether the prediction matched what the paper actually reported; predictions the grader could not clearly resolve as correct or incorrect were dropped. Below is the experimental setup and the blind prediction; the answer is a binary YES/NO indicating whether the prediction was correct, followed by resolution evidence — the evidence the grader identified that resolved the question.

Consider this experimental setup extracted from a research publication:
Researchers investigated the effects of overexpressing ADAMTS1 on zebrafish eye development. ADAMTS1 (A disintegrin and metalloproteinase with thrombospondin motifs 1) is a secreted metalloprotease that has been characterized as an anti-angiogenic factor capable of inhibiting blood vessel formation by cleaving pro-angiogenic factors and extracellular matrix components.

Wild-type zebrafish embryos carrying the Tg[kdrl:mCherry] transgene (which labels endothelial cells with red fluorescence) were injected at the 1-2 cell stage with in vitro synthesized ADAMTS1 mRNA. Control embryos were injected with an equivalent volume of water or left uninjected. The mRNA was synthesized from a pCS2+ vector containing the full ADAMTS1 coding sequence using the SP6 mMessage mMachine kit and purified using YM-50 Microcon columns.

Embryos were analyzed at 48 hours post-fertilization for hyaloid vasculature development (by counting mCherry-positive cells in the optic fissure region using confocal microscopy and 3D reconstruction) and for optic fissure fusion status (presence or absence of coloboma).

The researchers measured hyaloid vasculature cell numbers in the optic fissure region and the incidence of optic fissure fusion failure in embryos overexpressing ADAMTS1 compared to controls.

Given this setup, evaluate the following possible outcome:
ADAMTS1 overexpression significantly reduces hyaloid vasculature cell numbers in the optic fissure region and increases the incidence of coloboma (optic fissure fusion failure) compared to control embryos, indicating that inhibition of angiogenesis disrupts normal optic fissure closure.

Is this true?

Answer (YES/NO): YES